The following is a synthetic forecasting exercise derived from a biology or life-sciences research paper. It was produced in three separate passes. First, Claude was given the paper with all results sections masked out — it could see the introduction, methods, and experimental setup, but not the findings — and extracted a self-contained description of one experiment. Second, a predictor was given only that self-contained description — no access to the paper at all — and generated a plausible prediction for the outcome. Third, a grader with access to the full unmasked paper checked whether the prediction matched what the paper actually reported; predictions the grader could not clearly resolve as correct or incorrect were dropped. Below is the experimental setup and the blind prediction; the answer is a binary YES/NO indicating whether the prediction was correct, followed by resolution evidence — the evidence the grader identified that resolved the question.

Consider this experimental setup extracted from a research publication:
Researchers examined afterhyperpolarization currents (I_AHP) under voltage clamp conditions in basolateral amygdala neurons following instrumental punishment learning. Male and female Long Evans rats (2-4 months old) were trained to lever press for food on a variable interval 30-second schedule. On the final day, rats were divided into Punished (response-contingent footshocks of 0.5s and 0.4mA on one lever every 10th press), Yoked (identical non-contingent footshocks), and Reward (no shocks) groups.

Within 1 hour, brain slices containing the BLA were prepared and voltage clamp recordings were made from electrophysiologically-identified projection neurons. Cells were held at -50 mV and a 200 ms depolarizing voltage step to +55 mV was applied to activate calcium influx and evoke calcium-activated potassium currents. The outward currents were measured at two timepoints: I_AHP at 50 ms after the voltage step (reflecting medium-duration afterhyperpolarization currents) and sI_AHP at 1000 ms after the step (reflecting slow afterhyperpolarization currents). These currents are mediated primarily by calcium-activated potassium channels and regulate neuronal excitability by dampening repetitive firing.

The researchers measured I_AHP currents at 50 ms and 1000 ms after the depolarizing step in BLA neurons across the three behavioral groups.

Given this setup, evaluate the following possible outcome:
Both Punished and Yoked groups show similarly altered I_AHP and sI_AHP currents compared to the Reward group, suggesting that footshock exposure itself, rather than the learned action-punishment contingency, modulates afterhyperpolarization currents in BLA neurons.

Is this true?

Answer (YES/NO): NO